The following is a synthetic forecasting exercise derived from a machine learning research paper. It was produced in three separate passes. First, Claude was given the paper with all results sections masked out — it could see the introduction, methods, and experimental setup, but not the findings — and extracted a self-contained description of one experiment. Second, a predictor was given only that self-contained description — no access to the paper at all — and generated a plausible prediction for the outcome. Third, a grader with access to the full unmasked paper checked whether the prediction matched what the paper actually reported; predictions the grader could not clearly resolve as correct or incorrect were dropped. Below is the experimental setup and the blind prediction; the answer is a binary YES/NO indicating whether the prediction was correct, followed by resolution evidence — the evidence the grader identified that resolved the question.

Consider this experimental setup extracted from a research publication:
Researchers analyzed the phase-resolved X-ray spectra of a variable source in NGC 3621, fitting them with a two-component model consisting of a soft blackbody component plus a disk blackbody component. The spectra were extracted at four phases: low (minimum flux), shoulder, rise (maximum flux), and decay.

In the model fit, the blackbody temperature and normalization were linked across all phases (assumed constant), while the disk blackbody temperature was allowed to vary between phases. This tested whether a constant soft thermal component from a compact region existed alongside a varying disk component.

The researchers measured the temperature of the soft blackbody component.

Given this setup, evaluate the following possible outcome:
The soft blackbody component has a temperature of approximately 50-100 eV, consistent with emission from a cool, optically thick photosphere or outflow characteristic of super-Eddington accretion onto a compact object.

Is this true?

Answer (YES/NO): NO